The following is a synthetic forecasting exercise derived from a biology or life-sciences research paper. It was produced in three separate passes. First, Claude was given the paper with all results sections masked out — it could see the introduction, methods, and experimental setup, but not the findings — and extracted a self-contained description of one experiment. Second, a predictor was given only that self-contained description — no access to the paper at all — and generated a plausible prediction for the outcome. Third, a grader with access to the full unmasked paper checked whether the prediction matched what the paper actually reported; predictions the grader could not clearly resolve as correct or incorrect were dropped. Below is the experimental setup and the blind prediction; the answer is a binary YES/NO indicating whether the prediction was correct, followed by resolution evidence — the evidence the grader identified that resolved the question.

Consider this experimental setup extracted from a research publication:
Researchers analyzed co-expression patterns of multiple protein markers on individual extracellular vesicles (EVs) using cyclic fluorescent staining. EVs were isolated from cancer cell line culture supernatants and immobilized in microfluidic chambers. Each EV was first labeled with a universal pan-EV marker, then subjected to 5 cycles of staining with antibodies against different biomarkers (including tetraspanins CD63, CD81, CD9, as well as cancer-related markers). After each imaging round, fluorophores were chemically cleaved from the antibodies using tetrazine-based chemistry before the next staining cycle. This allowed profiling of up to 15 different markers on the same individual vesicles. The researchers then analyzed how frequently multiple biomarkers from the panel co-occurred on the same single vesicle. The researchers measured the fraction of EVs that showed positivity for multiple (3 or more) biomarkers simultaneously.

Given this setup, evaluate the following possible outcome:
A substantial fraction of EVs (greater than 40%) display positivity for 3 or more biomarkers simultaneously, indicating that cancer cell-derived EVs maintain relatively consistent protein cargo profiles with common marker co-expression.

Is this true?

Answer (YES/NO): YES